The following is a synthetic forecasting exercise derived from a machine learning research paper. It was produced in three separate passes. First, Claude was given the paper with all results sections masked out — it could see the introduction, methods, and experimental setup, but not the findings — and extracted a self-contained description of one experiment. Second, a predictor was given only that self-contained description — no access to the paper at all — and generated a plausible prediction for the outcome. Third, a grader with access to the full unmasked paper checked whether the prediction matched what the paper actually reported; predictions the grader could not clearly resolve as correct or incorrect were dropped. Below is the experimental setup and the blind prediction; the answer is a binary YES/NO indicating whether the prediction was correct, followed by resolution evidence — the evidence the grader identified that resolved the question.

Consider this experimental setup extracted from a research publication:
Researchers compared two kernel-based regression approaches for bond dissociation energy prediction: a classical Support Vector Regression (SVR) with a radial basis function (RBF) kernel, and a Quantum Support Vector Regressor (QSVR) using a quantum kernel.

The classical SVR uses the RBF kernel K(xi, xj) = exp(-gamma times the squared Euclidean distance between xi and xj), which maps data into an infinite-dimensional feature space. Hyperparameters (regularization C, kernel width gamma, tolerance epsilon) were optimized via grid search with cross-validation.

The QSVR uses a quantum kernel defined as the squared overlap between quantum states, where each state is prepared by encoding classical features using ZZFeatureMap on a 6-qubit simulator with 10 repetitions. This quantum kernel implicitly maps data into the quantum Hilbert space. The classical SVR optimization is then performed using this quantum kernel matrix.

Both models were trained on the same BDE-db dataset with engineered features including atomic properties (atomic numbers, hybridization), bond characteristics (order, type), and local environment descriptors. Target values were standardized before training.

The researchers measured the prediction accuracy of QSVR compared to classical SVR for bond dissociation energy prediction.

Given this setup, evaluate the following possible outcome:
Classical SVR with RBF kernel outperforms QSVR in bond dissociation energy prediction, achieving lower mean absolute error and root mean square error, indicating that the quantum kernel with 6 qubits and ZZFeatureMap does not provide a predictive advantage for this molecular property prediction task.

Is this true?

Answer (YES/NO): YES